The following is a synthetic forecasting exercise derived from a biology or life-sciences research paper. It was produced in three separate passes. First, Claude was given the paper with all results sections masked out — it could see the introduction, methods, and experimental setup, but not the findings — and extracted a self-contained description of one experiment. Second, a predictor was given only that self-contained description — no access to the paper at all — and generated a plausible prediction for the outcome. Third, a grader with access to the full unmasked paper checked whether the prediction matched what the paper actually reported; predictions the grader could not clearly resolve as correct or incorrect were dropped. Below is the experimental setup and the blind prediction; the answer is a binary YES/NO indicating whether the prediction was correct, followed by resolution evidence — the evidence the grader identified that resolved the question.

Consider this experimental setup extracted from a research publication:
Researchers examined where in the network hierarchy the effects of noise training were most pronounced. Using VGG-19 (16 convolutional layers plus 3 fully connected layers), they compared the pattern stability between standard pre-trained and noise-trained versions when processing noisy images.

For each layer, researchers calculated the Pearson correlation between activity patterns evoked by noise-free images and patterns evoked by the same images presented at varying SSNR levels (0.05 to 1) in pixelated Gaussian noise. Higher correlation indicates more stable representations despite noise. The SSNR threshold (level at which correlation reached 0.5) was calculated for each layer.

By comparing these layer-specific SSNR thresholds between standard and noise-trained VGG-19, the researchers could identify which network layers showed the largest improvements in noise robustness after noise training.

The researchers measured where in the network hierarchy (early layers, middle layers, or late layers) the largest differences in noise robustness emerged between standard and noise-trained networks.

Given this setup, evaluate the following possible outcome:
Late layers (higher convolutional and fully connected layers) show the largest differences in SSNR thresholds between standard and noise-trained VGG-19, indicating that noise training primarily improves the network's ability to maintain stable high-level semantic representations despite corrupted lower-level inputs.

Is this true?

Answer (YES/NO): NO